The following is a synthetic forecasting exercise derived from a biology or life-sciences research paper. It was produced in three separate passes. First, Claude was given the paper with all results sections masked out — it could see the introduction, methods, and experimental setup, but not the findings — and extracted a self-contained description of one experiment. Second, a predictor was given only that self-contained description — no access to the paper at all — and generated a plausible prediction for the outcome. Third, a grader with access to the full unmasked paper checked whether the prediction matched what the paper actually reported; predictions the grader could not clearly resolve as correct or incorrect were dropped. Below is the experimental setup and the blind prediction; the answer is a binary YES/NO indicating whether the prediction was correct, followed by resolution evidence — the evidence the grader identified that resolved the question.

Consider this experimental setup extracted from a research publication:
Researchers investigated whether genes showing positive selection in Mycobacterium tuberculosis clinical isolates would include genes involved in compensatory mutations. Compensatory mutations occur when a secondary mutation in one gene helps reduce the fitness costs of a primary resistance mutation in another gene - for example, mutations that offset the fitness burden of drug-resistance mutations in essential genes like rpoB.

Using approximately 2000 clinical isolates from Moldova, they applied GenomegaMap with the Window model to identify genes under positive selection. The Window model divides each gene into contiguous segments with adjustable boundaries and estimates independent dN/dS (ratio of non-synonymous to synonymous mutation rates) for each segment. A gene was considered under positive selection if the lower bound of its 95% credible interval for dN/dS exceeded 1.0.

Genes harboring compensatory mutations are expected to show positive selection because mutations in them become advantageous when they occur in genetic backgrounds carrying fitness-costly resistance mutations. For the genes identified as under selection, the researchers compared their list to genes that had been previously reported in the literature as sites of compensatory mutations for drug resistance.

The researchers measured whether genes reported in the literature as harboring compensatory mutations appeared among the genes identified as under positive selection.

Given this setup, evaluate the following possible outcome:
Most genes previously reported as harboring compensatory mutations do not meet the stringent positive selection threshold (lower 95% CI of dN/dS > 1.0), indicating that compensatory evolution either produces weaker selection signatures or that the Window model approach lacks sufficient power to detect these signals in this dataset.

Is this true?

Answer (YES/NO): NO